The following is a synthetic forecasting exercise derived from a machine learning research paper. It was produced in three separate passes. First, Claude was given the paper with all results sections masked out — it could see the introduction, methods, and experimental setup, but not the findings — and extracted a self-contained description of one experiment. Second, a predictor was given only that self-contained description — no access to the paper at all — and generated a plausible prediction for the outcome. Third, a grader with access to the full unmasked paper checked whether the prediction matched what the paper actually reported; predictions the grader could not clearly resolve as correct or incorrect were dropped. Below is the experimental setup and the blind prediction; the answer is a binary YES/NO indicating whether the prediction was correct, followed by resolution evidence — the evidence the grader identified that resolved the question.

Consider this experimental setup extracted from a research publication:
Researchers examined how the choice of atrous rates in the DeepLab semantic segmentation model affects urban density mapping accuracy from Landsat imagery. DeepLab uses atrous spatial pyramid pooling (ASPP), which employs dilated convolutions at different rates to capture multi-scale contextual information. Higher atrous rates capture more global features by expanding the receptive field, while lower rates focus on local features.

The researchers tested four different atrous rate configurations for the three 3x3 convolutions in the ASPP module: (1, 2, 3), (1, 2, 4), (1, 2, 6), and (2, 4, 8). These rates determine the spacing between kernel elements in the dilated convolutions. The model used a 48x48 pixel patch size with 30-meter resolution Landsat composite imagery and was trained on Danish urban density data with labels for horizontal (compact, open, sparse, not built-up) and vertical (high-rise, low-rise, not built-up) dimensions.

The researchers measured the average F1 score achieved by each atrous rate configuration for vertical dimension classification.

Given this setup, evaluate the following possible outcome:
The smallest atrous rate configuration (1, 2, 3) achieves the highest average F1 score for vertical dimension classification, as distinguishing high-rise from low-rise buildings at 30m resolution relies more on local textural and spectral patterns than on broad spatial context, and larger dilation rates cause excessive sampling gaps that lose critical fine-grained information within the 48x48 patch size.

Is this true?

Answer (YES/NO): NO